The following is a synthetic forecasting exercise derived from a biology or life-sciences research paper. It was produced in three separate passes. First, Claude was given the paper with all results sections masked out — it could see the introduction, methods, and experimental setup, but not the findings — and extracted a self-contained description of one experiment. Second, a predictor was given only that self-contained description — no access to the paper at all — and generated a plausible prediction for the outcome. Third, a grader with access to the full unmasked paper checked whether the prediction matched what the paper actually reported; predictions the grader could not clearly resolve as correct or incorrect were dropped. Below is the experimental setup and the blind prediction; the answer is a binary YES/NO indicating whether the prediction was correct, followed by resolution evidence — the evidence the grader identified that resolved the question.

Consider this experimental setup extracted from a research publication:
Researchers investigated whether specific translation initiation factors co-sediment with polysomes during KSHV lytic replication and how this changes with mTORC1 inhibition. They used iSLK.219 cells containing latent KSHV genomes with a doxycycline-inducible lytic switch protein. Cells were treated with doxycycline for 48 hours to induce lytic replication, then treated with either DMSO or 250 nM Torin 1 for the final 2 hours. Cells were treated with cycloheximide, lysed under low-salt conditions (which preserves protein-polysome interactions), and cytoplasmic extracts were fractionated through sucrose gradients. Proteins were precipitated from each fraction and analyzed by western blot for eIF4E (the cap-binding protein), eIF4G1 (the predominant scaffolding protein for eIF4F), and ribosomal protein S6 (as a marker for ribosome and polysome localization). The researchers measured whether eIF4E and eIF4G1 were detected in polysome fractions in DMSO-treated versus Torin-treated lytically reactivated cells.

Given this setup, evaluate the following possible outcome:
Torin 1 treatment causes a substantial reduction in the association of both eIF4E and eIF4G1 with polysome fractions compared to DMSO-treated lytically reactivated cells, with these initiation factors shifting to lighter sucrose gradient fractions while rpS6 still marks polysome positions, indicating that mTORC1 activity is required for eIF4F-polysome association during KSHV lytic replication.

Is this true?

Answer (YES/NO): NO